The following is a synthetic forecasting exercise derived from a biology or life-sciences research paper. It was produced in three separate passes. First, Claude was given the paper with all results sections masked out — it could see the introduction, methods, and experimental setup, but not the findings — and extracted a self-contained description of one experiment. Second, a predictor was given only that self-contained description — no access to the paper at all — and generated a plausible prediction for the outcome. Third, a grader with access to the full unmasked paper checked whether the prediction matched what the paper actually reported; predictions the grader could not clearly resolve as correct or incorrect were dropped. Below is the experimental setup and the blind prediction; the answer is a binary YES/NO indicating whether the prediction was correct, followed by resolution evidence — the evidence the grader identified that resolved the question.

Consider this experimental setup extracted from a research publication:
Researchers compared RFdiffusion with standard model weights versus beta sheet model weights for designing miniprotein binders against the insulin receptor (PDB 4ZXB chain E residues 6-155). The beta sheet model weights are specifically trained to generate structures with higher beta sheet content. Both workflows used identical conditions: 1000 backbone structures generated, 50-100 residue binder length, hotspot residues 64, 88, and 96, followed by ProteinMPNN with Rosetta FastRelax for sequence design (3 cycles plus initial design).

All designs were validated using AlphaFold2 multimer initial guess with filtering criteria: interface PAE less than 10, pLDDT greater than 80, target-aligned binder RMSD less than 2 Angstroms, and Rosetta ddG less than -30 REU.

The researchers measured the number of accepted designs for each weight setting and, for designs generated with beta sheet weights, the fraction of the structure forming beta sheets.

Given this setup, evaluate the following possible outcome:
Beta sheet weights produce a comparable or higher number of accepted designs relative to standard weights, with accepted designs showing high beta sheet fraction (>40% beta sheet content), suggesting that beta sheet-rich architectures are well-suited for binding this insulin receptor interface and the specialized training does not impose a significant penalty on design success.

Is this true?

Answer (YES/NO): NO